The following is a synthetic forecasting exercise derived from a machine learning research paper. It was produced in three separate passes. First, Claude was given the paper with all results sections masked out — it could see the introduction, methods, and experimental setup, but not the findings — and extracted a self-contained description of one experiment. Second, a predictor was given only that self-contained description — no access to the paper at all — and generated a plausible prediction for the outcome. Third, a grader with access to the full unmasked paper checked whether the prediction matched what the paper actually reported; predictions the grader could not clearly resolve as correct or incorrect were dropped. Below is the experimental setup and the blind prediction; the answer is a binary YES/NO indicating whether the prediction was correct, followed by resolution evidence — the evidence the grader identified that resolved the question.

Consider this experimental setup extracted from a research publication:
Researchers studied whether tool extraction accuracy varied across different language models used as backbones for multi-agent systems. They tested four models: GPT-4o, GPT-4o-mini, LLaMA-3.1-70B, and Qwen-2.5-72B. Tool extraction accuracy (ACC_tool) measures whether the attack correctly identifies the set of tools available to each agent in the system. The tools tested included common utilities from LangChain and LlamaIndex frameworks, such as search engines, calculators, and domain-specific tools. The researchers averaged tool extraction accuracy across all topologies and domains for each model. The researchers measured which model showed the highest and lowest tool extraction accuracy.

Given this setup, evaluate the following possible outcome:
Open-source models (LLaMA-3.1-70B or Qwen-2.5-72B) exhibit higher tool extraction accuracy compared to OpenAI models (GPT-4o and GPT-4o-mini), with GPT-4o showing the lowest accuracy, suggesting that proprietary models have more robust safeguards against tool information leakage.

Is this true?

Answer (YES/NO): NO